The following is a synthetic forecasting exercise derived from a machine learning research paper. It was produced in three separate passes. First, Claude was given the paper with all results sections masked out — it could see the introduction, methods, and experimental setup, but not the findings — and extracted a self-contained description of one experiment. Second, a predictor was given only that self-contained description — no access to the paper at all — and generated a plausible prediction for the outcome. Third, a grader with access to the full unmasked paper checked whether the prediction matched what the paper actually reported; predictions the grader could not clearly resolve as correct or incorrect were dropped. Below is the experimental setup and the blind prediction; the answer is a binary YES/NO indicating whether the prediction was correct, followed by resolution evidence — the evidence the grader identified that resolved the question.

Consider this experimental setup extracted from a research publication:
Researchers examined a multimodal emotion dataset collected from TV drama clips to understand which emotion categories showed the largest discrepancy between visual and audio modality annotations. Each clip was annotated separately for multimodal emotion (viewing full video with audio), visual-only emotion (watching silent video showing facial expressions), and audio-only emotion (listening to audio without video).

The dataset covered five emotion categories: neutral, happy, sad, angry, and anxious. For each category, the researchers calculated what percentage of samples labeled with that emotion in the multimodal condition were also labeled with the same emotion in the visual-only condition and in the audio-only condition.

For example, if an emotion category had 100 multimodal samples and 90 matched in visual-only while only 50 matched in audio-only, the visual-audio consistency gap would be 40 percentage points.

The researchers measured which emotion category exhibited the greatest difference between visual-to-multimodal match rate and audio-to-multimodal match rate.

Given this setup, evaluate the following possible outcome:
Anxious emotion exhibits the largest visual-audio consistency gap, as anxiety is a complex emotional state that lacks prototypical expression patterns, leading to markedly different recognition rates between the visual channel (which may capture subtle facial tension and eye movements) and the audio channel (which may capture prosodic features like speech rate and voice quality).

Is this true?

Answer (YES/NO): NO